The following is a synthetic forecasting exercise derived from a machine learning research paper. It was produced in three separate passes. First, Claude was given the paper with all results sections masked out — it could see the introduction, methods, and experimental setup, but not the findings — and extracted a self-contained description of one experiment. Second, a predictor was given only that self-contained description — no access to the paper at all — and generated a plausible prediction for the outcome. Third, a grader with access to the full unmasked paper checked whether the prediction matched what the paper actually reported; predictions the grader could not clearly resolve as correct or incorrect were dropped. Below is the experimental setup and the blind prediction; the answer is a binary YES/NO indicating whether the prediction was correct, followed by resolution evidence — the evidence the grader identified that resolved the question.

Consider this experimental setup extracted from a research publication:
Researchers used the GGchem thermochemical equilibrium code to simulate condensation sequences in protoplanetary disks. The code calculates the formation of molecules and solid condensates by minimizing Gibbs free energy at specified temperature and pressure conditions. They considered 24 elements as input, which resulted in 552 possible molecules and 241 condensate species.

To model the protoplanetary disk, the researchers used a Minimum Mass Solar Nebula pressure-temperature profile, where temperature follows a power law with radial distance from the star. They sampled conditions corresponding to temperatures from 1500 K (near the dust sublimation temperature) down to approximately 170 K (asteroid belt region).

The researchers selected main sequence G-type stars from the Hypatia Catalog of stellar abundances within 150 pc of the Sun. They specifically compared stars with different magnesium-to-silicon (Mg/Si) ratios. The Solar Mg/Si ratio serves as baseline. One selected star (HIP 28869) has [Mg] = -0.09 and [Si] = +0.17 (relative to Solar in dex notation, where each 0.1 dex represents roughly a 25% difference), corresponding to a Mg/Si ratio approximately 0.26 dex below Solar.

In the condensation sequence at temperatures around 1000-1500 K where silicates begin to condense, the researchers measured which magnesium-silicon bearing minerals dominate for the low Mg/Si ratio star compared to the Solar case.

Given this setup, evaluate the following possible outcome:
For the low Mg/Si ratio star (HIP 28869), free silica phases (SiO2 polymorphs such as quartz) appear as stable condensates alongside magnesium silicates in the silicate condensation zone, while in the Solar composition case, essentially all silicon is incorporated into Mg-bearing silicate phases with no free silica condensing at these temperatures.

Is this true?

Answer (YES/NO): YES